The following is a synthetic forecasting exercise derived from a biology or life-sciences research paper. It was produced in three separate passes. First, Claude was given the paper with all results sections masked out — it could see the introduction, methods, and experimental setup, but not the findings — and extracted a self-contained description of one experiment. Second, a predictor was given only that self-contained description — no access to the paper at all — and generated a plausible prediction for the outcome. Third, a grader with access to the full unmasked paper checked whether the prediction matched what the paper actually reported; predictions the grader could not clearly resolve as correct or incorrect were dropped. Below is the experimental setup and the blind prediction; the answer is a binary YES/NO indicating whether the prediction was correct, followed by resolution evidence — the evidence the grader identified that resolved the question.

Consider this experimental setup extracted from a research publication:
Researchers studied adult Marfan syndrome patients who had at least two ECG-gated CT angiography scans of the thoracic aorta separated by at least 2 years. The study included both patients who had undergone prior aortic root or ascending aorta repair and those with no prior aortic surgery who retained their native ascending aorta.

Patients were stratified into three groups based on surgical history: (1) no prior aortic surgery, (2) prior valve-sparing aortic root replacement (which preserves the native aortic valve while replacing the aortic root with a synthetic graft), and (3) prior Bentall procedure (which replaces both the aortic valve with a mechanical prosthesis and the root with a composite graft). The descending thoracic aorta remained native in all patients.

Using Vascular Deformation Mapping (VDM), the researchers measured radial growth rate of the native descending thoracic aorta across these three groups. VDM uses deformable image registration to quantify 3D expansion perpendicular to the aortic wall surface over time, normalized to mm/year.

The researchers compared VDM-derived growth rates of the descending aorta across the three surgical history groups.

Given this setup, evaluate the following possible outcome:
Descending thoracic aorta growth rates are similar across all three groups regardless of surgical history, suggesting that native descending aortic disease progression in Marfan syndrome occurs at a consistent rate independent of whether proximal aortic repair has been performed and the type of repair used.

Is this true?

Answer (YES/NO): NO